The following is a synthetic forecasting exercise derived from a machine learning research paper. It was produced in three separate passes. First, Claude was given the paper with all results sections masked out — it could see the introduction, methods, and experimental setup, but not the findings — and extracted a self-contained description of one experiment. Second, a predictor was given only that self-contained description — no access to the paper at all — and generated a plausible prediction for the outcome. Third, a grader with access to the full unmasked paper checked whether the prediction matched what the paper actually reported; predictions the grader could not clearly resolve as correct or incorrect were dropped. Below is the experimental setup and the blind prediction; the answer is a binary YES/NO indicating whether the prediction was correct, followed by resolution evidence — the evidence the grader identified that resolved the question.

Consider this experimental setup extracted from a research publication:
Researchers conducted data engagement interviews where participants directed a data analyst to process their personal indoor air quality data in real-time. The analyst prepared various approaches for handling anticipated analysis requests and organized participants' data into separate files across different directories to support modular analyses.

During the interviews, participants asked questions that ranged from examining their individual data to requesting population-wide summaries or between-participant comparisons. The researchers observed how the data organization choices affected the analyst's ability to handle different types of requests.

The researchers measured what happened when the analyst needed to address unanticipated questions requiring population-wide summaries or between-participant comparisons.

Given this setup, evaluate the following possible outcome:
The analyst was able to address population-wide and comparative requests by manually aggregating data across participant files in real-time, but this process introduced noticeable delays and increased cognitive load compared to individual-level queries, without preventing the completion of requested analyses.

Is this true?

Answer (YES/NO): YES